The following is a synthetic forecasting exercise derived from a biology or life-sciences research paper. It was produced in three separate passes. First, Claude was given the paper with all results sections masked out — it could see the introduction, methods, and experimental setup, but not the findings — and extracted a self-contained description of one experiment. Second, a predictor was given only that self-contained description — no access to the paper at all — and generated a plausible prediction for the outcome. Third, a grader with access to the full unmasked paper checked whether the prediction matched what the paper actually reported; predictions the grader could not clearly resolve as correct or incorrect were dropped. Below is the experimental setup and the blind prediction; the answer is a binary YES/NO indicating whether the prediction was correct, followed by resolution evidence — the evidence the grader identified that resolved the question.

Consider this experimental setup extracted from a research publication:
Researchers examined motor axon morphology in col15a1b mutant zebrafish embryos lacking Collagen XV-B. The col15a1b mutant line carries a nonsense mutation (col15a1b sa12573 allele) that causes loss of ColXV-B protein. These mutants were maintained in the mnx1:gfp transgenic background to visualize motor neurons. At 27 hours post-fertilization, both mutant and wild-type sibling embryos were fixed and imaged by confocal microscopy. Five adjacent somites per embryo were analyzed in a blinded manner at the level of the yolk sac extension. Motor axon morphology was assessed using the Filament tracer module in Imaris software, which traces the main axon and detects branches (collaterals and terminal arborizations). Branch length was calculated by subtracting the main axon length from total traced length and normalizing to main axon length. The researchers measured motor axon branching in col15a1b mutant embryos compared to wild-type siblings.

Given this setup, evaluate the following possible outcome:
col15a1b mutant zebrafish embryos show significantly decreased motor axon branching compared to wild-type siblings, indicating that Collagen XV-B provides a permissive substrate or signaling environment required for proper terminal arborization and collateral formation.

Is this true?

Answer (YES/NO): NO